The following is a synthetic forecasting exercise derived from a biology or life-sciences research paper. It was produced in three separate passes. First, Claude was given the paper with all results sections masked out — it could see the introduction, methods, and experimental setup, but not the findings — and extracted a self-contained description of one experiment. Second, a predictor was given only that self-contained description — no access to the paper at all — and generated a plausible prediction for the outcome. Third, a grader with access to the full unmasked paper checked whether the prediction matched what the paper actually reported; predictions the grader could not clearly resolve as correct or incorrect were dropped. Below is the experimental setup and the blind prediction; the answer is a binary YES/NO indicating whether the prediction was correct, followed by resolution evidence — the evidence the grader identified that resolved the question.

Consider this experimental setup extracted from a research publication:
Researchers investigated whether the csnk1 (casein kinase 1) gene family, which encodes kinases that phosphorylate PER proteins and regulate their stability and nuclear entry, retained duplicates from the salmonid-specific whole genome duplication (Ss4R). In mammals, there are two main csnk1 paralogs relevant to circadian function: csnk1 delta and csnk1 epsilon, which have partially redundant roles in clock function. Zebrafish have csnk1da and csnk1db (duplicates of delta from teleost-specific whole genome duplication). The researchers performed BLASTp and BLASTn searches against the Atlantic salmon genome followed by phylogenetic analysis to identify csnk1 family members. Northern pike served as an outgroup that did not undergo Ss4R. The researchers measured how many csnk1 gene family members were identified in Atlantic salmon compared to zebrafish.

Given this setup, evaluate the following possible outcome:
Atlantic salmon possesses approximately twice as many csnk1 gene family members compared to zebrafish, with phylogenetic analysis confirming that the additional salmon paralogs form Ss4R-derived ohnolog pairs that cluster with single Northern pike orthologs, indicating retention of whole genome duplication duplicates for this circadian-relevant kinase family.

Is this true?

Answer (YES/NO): NO